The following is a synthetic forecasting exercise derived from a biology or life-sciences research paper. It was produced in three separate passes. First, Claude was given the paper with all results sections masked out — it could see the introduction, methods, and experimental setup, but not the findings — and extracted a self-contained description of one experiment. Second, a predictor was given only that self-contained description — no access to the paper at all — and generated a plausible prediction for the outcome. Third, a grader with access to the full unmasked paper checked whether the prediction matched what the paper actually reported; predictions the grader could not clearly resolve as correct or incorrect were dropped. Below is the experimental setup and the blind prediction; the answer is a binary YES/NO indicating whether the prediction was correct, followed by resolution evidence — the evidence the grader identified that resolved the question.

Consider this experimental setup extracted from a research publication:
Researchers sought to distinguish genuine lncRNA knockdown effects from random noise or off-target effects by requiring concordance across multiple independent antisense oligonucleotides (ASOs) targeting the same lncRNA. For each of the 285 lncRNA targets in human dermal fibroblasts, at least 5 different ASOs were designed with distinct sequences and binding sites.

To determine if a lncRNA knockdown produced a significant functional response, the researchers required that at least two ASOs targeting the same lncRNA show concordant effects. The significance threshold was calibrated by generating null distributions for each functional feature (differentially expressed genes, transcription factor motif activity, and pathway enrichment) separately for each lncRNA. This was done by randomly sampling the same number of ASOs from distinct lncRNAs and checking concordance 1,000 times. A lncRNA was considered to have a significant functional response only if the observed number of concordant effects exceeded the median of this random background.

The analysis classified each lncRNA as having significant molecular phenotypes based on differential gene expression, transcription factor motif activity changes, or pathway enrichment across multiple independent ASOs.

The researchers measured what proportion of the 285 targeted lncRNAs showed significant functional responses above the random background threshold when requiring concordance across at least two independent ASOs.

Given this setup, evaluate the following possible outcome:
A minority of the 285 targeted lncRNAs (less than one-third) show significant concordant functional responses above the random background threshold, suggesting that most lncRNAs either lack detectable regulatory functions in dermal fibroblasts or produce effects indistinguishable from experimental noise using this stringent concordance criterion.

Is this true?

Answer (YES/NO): NO